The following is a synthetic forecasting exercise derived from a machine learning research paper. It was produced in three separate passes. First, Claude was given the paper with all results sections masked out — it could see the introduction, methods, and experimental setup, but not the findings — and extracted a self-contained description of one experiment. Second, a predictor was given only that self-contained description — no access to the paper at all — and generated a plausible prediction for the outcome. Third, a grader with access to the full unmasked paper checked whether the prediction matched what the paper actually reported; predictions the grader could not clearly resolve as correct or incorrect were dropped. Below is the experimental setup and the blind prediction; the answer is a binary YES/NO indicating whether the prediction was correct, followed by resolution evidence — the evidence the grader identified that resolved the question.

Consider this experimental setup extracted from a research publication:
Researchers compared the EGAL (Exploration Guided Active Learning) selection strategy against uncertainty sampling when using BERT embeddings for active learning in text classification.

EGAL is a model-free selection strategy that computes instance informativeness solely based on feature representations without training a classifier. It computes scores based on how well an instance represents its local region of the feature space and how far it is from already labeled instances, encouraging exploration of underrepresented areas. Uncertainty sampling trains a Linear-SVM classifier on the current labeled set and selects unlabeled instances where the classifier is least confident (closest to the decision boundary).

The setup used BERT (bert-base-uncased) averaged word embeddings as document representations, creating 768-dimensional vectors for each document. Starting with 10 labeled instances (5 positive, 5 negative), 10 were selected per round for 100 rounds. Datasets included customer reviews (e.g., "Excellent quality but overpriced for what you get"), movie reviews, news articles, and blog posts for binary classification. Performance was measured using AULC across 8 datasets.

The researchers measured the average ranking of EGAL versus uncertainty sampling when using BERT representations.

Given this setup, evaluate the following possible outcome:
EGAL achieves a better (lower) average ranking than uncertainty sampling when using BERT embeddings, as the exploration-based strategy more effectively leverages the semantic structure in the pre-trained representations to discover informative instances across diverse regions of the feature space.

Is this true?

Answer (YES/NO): NO